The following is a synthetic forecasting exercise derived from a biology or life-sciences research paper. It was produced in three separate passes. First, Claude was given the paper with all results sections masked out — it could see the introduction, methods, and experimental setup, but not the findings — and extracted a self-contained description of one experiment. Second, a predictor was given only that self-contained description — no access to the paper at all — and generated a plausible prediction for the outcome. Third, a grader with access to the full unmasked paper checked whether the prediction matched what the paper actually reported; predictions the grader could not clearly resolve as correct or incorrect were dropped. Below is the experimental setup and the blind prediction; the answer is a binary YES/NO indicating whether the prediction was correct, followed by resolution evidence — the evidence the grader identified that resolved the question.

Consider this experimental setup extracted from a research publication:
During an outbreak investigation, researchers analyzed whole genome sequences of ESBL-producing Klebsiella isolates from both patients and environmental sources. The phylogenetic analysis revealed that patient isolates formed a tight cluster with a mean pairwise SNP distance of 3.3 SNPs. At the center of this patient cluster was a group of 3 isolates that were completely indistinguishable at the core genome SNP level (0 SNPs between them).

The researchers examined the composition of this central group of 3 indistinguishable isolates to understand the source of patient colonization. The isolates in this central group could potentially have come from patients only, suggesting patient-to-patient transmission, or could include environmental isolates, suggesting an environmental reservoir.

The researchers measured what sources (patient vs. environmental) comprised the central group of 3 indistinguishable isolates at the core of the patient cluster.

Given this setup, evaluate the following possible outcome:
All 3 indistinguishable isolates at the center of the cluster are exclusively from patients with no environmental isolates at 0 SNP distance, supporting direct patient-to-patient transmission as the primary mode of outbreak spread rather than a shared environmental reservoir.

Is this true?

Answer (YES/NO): NO